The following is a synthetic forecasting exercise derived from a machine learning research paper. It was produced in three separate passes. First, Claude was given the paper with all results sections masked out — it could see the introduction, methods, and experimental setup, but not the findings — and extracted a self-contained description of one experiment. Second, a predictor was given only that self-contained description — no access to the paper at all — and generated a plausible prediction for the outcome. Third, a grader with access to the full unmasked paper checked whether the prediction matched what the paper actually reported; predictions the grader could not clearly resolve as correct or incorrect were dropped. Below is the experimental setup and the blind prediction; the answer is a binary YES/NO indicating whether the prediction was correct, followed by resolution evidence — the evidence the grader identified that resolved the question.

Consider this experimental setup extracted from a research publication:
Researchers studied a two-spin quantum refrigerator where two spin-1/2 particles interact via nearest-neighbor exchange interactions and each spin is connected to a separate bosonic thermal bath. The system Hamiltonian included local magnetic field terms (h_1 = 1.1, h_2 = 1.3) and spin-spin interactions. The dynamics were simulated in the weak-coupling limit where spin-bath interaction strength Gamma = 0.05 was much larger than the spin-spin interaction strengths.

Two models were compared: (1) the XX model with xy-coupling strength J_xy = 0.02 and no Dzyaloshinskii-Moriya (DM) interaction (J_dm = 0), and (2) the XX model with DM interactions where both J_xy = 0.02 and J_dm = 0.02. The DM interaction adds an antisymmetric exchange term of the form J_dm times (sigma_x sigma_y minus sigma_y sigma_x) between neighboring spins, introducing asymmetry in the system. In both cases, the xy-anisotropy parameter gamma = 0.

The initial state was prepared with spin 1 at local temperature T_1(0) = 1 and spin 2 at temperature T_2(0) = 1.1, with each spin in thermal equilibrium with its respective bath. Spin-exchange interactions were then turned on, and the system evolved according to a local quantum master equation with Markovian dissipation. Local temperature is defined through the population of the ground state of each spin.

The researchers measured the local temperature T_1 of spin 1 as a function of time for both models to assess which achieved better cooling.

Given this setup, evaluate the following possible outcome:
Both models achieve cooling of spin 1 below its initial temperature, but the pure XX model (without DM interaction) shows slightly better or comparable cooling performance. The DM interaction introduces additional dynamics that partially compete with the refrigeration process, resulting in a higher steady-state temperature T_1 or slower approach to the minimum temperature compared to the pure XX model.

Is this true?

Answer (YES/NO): NO